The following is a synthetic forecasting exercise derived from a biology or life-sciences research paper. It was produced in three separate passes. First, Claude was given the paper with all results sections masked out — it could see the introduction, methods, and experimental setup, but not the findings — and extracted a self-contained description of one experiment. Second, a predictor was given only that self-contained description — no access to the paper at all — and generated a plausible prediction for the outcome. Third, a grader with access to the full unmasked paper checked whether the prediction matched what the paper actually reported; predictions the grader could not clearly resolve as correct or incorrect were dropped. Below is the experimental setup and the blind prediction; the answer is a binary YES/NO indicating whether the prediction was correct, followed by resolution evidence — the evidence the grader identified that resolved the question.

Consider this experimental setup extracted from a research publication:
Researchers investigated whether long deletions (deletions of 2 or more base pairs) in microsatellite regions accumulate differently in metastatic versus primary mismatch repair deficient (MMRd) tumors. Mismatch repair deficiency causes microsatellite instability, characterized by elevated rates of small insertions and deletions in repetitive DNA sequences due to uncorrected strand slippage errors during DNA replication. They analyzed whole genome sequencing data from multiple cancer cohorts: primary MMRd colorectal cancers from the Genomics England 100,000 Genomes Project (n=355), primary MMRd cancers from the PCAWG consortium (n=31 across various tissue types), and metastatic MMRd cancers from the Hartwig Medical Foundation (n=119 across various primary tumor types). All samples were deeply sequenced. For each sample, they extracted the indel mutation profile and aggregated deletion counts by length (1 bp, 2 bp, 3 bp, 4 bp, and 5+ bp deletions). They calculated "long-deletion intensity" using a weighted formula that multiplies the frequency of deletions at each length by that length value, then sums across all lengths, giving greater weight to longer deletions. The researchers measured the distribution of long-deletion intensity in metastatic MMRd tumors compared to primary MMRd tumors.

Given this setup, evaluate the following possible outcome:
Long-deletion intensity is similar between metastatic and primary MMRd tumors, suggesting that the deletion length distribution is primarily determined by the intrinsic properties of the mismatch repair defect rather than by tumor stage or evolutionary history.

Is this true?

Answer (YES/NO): NO